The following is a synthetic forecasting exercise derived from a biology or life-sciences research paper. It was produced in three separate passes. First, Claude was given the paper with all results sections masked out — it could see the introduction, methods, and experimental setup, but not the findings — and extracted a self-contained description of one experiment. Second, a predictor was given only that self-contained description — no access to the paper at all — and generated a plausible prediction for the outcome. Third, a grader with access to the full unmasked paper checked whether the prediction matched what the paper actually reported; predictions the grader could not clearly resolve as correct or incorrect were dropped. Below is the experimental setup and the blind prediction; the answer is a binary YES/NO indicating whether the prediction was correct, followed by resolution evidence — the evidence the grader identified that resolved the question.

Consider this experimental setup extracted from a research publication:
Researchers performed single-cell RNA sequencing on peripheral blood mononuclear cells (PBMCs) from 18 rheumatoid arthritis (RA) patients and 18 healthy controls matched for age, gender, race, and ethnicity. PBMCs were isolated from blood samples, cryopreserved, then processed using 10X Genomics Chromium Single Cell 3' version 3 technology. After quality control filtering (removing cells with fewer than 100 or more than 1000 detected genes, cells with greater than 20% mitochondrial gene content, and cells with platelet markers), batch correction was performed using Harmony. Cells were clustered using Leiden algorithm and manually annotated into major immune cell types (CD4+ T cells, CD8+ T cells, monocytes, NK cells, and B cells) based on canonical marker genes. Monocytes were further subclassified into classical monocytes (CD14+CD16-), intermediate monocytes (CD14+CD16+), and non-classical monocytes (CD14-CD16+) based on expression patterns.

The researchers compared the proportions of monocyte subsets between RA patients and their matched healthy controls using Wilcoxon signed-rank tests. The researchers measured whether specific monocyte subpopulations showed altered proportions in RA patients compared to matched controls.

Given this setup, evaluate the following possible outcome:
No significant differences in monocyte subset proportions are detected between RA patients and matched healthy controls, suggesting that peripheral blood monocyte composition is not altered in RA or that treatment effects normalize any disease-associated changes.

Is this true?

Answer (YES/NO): NO